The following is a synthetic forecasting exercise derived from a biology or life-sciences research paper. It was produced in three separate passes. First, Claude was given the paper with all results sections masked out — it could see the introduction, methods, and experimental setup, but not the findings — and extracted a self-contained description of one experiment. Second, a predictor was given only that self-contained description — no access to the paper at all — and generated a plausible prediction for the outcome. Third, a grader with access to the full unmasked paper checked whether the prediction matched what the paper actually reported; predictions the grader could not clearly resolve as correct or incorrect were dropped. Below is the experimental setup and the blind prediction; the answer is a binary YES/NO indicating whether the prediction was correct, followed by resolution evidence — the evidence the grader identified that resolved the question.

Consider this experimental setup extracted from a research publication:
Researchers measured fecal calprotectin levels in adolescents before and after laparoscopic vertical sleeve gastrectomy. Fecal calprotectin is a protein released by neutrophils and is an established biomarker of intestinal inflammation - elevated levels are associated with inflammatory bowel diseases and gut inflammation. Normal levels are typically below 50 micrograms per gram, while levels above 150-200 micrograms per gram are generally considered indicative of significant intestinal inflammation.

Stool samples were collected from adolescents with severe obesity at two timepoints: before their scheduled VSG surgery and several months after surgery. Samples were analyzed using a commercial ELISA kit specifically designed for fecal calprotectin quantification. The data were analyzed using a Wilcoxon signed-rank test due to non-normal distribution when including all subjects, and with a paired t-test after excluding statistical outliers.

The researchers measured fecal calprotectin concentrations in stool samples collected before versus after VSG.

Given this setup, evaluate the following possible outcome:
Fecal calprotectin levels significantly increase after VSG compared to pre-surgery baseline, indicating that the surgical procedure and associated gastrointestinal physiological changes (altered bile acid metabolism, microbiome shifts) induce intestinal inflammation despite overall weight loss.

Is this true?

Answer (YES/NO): YES